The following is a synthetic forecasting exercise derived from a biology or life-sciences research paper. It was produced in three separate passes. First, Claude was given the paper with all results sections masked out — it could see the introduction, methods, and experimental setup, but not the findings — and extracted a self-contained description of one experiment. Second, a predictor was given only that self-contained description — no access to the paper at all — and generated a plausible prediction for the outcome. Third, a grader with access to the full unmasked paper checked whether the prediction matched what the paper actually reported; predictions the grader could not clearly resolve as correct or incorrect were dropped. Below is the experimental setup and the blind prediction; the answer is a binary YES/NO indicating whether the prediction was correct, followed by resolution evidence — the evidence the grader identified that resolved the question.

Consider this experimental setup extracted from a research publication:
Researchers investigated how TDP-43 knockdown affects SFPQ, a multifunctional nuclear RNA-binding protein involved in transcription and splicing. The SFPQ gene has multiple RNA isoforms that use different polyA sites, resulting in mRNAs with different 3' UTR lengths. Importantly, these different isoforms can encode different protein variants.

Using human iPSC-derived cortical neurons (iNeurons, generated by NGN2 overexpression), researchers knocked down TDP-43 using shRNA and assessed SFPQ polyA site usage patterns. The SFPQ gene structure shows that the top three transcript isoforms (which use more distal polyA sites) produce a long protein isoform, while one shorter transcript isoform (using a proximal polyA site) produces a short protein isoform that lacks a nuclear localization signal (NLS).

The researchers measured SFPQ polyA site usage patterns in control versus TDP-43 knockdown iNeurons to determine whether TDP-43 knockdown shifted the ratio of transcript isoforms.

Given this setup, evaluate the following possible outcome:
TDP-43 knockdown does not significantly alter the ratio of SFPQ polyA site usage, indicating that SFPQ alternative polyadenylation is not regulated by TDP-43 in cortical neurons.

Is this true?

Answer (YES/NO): NO